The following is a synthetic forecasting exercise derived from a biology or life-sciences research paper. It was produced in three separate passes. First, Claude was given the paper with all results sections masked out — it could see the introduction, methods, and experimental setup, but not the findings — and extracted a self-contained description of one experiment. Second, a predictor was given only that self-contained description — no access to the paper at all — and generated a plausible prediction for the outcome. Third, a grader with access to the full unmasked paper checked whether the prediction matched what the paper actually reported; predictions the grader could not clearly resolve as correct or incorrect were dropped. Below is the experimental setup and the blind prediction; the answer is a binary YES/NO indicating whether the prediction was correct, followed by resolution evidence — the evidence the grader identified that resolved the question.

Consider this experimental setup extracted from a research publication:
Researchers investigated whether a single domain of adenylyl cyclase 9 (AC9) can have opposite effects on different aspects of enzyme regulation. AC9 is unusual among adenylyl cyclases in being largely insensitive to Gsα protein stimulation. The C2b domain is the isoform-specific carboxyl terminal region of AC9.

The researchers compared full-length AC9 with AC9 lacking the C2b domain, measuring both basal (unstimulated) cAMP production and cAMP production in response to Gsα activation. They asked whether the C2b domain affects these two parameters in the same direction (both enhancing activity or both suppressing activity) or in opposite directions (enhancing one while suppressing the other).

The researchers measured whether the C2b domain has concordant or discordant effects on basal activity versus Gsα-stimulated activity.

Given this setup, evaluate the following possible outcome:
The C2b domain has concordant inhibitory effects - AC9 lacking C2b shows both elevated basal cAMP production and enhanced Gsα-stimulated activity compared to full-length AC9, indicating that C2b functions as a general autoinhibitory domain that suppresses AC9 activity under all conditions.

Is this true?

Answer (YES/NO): NO